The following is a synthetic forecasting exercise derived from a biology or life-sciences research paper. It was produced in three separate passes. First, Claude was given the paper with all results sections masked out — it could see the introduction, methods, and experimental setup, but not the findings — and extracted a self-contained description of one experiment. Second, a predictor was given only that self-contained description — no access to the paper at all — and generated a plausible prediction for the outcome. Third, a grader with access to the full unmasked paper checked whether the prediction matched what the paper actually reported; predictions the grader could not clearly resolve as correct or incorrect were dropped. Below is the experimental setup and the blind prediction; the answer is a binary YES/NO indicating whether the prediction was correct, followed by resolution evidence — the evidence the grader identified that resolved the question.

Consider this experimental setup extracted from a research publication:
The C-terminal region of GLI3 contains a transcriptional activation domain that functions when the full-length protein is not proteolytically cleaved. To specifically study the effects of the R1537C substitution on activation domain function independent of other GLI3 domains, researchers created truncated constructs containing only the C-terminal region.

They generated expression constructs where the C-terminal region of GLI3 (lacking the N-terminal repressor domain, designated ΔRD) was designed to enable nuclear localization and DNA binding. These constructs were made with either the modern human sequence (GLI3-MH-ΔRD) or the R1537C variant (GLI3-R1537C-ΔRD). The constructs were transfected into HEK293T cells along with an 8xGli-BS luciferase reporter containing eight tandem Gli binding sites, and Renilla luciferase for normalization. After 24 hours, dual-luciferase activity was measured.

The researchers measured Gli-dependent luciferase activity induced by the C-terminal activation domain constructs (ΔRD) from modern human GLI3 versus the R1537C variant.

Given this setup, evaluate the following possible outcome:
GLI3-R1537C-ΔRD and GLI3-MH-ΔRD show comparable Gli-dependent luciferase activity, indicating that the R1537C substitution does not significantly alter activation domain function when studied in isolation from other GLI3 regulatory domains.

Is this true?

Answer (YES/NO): YES